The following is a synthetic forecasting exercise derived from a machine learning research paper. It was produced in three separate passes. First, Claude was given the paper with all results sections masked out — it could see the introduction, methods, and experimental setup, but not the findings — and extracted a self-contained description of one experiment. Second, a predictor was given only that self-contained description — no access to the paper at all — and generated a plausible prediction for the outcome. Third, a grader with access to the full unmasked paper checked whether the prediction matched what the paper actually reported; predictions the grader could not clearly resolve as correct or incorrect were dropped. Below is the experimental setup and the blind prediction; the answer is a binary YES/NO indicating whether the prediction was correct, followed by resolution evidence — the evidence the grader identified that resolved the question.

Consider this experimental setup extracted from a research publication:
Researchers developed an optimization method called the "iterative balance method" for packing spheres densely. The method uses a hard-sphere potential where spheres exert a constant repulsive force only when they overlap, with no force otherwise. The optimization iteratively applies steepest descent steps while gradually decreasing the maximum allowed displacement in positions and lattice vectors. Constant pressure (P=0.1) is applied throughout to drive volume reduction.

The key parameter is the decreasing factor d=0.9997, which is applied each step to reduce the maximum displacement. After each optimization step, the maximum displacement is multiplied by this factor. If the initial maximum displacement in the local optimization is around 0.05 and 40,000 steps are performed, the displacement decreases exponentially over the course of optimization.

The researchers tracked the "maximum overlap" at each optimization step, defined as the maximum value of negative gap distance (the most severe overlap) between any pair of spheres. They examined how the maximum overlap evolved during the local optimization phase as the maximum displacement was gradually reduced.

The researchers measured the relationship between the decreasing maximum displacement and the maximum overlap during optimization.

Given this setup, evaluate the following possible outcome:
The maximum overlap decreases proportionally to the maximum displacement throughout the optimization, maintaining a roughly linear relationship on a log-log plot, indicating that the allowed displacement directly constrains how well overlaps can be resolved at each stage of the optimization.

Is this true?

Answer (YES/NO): YES